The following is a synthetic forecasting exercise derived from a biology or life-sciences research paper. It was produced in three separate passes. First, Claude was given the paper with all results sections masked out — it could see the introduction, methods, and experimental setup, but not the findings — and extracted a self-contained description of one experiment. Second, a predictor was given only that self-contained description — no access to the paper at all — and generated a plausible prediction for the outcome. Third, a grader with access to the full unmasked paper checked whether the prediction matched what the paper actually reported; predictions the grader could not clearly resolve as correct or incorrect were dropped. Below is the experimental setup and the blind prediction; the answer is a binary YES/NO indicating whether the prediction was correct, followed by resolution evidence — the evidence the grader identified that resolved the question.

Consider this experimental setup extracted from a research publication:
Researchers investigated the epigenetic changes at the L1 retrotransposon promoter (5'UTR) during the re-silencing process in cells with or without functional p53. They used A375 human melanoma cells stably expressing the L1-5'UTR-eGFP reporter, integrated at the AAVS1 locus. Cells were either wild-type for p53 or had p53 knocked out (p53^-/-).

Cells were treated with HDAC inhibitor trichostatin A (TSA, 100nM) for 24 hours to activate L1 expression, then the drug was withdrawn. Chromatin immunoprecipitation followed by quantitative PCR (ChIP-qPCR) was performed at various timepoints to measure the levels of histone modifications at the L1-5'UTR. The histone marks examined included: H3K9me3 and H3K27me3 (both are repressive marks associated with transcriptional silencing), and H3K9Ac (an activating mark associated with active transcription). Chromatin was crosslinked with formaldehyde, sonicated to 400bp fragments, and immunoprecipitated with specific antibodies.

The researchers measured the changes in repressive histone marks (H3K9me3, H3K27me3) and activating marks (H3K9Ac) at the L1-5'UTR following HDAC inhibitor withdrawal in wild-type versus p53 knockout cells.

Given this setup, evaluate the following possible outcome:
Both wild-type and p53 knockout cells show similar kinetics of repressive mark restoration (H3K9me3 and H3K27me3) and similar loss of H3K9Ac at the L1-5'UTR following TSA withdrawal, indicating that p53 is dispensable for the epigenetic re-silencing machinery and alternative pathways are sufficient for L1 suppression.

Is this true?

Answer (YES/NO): NO